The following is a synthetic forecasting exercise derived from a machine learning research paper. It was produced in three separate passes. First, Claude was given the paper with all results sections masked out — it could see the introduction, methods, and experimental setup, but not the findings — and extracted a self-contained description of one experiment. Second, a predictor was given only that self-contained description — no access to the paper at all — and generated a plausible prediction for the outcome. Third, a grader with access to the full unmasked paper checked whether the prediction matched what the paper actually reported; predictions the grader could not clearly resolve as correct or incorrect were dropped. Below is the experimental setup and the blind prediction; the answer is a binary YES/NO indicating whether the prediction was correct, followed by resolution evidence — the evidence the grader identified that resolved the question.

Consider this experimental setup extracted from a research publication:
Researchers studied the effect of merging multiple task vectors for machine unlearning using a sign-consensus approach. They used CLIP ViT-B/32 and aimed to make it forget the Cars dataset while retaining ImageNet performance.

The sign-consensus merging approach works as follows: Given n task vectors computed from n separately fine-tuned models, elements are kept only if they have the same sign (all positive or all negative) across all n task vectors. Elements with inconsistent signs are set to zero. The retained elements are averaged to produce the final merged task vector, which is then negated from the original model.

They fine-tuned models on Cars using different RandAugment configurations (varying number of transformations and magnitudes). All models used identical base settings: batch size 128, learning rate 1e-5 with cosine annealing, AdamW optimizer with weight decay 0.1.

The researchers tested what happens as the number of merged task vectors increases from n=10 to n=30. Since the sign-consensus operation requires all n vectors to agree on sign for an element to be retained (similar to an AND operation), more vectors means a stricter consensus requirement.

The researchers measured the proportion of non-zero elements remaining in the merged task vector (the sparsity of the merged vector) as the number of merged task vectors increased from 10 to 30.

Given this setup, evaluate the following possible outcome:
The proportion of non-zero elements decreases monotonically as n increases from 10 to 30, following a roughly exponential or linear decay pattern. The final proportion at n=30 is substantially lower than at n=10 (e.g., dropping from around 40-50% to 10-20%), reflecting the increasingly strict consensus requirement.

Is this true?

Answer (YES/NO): NO